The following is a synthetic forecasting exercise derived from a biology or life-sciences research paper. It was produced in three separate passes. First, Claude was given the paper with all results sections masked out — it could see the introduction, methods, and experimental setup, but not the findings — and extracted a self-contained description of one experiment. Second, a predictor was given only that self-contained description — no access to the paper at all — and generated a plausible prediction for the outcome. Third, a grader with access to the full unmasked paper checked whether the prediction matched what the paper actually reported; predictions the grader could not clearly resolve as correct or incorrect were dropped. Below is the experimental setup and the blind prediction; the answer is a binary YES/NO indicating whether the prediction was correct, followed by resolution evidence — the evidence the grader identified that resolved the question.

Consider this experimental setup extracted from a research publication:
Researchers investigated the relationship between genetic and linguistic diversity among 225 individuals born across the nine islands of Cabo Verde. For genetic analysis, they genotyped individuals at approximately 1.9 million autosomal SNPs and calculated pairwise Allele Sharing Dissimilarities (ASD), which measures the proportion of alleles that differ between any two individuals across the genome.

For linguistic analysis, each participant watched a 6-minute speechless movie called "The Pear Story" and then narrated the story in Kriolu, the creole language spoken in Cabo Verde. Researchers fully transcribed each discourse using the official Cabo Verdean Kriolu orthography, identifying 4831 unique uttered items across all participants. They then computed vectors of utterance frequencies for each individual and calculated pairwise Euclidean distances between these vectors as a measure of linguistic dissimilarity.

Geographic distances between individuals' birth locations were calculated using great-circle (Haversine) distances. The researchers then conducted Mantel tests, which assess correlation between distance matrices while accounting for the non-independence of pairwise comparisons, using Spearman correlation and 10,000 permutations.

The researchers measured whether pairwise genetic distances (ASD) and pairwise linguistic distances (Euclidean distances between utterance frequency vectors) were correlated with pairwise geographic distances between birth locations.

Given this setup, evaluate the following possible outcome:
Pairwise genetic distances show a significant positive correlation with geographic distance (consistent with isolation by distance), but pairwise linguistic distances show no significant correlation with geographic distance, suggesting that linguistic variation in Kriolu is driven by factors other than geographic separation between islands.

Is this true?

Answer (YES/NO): NO